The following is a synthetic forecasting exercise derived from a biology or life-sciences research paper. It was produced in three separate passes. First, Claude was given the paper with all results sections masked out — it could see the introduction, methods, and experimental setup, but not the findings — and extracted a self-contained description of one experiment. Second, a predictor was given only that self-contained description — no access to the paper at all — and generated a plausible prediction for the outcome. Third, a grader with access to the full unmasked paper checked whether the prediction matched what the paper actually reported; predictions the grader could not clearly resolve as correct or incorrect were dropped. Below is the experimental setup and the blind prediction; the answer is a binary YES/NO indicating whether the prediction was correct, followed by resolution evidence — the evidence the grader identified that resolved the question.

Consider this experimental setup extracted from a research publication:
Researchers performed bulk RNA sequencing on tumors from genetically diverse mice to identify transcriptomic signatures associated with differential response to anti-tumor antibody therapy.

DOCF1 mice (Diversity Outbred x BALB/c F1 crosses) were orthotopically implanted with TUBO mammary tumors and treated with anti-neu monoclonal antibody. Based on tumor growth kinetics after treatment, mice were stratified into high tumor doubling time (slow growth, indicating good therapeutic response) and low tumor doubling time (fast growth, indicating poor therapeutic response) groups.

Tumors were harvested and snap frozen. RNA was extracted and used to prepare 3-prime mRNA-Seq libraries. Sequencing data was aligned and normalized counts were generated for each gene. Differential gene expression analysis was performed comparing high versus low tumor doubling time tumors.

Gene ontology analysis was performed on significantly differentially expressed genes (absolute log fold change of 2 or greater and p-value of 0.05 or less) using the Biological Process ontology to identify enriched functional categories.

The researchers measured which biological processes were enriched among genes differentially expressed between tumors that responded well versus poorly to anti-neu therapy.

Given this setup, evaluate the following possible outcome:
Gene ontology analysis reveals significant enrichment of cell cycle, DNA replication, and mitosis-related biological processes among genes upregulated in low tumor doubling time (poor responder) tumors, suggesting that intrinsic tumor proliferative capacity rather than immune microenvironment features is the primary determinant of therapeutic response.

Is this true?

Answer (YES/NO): NO